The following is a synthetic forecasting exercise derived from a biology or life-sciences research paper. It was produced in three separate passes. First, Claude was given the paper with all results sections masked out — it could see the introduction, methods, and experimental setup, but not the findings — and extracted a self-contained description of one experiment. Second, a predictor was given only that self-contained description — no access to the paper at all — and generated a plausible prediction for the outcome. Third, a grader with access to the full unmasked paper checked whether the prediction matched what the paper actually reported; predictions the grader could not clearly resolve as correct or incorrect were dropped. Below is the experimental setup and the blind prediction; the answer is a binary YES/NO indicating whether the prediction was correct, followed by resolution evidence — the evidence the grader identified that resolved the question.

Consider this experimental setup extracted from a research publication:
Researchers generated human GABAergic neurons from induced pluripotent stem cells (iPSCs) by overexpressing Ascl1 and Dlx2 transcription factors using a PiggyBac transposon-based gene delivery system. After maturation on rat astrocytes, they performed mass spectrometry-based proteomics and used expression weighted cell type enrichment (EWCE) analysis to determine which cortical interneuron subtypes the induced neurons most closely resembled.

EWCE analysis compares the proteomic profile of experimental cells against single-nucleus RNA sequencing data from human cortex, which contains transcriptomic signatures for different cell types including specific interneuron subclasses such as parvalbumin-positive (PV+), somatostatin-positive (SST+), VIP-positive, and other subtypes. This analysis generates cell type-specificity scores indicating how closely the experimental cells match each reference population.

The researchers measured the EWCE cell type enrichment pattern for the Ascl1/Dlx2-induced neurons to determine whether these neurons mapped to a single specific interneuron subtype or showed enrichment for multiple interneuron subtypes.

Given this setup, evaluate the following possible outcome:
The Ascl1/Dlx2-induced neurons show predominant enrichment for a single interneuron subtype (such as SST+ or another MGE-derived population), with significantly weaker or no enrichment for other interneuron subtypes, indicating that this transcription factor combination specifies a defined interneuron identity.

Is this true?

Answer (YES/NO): NO